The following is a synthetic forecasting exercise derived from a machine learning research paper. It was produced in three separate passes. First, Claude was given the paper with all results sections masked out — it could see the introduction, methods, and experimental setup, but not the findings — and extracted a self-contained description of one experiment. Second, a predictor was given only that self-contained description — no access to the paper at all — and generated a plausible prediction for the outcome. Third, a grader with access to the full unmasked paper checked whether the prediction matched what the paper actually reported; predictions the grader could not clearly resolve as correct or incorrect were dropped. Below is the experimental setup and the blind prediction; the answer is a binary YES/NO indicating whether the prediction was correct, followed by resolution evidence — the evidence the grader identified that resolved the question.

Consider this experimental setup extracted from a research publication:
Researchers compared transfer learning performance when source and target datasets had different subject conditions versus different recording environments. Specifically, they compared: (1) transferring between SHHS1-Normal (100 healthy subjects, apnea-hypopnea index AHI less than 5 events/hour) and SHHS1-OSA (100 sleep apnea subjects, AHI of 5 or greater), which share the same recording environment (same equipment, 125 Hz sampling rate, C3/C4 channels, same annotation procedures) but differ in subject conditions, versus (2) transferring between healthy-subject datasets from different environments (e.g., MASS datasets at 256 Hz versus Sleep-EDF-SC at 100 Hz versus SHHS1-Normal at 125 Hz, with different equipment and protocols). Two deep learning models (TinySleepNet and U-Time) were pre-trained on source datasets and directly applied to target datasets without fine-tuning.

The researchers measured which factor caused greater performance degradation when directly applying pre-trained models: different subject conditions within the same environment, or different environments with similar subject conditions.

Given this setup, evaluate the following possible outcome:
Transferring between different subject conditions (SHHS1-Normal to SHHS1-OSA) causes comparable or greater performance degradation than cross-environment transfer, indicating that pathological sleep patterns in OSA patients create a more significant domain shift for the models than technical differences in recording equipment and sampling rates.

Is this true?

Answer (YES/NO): NO